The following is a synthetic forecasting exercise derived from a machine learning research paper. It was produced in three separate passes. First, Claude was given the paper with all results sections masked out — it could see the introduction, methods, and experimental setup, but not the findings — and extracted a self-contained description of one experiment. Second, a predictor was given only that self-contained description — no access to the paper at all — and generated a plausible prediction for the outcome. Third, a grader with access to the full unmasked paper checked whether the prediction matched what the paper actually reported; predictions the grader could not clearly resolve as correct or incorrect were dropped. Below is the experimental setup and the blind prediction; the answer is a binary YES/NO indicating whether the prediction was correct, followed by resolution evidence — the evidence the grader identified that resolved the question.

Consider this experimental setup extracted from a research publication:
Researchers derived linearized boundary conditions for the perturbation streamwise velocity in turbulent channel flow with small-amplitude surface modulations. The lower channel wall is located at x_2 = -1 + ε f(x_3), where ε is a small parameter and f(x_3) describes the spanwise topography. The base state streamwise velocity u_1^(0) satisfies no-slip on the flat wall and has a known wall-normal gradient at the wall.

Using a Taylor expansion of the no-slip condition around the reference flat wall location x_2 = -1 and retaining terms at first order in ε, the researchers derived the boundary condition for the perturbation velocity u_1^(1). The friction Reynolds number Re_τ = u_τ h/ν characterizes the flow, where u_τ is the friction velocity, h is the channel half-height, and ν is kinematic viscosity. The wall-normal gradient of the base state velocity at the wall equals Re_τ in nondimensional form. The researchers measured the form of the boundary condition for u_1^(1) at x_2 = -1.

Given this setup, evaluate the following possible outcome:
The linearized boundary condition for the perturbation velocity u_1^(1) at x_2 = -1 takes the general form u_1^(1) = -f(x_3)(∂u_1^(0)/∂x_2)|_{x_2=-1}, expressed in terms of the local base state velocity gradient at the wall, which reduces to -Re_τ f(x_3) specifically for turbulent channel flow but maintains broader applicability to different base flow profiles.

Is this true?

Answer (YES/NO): YES